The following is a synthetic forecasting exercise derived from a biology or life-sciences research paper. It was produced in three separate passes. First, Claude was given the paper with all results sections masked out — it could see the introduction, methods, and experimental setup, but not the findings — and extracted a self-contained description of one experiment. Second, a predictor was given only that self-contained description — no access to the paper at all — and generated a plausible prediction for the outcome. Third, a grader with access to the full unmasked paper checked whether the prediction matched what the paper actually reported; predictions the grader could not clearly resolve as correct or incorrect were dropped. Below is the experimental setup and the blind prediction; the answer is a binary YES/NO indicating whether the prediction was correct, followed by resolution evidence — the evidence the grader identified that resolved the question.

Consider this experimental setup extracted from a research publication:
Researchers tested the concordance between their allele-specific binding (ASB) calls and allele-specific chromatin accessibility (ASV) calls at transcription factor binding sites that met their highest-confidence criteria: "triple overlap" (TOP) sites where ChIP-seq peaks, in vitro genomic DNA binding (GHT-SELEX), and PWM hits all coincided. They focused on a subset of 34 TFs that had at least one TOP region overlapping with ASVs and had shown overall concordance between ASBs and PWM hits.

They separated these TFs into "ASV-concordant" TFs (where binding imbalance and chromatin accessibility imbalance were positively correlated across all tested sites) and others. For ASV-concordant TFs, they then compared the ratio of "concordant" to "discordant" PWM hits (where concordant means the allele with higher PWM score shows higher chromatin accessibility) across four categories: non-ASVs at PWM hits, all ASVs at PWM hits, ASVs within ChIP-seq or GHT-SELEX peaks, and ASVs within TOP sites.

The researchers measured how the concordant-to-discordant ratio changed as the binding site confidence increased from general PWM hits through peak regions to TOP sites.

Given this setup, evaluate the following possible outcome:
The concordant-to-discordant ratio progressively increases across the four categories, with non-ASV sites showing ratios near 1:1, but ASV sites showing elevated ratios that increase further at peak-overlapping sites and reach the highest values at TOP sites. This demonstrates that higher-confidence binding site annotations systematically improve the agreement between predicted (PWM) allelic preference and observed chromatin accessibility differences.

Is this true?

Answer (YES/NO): YES